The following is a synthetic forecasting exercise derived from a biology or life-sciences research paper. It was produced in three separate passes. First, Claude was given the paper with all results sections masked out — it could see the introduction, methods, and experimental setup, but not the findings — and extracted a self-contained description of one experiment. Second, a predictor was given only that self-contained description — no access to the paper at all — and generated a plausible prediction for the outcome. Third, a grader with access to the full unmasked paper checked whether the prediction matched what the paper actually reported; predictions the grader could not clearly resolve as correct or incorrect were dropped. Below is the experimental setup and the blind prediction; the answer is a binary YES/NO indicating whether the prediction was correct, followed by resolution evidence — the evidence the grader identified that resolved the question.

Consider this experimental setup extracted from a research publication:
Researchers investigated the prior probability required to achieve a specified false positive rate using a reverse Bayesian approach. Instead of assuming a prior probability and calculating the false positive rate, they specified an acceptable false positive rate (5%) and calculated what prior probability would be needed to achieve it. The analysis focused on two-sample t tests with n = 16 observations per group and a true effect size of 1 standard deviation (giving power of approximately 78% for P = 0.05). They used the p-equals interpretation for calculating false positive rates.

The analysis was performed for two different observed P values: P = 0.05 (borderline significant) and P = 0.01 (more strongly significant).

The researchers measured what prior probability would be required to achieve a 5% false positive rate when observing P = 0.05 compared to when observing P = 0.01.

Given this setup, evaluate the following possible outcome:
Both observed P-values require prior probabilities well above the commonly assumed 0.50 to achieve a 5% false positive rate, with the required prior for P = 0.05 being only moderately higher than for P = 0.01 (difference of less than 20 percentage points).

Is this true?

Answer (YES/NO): NO